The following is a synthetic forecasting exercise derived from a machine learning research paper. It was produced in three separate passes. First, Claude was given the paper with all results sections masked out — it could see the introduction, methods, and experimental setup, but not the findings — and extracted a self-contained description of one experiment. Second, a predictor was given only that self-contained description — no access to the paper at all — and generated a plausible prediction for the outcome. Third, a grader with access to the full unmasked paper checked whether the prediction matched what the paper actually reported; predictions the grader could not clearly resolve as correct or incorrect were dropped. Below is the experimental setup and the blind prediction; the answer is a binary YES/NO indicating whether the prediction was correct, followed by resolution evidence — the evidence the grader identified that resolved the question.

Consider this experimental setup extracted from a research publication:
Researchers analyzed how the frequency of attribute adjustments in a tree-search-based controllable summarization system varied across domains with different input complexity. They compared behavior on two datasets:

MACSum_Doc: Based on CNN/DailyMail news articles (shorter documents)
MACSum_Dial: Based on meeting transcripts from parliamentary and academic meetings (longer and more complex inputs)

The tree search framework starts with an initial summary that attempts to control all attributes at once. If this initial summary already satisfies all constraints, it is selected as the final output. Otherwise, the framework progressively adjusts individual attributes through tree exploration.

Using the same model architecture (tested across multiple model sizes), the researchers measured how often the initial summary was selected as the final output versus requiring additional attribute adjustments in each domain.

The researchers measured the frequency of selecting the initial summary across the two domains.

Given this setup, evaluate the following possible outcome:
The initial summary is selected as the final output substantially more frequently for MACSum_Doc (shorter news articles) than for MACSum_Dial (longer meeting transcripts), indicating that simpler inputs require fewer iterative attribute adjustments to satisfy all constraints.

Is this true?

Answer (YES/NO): YES